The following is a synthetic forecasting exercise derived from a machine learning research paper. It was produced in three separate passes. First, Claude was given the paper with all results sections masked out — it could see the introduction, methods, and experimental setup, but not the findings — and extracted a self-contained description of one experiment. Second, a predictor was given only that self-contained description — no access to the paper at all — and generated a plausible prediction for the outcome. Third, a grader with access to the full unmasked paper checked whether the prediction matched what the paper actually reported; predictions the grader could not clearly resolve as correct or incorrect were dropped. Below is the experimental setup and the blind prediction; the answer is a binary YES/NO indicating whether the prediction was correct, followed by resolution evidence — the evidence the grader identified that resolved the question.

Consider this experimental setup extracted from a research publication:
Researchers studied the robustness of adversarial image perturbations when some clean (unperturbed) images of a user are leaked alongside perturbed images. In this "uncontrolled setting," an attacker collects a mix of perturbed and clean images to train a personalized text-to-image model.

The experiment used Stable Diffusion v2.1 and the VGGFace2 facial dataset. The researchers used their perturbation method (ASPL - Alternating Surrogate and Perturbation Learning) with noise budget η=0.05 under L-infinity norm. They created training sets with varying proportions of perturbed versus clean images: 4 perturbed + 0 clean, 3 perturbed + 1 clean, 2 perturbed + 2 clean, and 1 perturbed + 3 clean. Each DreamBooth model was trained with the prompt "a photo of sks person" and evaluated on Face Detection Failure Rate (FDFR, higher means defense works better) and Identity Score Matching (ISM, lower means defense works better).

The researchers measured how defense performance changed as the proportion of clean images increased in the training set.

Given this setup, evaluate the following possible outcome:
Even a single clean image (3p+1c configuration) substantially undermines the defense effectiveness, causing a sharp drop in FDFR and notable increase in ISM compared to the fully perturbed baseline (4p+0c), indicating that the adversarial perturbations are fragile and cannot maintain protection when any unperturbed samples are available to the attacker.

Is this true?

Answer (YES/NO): NO